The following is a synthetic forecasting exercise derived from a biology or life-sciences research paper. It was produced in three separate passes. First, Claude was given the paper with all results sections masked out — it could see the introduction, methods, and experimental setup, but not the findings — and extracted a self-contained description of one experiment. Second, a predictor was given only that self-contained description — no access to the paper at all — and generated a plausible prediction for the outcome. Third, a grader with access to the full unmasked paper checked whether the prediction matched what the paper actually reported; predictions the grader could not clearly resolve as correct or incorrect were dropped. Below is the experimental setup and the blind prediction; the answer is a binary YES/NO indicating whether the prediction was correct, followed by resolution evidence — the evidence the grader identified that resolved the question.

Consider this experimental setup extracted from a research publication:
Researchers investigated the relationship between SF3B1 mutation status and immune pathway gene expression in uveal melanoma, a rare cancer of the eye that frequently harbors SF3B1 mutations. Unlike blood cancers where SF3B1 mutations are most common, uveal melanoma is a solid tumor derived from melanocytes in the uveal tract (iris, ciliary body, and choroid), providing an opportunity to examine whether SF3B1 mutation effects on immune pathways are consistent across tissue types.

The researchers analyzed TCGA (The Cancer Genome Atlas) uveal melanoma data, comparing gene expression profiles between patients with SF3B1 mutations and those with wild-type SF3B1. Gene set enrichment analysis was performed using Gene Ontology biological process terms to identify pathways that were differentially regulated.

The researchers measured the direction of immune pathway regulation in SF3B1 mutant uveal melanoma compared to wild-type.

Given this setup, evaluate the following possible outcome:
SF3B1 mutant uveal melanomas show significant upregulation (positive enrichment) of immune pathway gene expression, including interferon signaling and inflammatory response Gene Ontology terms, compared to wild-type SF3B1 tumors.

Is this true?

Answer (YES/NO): NO